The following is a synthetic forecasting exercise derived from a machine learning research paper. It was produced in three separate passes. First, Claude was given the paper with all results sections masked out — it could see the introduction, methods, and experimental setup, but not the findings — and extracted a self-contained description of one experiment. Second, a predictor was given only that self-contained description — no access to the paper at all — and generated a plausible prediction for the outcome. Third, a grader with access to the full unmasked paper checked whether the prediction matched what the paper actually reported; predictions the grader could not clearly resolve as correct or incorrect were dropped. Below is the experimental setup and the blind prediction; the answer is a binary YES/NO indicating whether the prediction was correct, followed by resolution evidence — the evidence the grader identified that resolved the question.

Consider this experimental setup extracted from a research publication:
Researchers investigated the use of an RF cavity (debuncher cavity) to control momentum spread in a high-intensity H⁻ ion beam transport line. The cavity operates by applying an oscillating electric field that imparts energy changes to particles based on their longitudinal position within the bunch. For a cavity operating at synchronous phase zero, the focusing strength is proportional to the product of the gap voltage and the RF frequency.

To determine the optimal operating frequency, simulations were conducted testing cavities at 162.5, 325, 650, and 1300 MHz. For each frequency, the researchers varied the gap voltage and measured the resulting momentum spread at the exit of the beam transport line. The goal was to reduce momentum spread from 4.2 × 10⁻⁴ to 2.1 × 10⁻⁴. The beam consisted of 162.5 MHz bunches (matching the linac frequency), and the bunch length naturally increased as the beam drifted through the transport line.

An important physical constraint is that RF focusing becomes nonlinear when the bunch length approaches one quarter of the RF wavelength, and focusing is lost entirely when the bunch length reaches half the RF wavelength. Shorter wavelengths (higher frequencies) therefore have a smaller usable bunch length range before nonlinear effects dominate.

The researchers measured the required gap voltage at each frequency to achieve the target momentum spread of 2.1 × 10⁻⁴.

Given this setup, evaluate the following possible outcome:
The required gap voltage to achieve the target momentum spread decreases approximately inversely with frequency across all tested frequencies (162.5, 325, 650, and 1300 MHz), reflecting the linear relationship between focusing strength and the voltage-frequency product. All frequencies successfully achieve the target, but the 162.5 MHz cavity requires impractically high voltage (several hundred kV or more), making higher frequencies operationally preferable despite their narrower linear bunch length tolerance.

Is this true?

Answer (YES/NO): NO